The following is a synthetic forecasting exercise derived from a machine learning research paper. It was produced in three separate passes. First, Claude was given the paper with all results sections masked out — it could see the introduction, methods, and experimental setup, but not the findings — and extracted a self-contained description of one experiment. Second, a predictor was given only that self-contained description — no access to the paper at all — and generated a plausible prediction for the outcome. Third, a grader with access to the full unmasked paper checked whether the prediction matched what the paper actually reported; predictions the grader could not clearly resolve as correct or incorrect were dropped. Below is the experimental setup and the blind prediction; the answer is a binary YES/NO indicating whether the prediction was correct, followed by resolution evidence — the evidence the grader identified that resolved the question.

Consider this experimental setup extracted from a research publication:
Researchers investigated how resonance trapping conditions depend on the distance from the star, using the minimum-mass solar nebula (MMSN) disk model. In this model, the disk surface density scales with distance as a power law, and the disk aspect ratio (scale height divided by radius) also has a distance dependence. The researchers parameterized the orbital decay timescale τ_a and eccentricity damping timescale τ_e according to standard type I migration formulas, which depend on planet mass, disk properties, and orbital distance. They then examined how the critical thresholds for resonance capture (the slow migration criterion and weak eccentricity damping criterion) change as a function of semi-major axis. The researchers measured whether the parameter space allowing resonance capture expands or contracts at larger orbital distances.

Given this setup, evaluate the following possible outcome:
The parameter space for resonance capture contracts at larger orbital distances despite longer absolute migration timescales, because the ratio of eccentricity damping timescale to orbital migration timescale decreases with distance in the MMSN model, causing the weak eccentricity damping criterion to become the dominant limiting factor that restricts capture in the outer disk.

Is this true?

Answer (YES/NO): NO